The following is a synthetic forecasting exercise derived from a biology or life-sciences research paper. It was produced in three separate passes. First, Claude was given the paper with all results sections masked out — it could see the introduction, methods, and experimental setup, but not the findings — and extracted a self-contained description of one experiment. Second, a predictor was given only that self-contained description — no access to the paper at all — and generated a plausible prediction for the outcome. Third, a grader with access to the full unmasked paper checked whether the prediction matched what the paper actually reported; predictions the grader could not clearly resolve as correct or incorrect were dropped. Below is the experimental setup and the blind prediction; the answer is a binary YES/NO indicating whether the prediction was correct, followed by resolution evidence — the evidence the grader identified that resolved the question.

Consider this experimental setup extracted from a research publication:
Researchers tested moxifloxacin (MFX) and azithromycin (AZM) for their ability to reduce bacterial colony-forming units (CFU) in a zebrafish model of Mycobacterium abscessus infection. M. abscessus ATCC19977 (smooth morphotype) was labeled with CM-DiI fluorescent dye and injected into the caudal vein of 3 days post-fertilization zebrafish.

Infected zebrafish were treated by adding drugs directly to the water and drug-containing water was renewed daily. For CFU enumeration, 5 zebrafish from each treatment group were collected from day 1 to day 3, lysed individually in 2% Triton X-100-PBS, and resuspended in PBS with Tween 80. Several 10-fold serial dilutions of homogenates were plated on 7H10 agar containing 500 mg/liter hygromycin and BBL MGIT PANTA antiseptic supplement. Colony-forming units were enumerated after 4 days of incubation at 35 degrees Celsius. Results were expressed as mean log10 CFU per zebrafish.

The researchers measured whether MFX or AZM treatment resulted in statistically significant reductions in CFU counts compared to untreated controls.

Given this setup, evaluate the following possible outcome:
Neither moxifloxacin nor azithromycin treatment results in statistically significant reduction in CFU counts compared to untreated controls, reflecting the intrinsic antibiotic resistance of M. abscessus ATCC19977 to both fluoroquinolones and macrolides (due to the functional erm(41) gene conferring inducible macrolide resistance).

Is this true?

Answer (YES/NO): YES